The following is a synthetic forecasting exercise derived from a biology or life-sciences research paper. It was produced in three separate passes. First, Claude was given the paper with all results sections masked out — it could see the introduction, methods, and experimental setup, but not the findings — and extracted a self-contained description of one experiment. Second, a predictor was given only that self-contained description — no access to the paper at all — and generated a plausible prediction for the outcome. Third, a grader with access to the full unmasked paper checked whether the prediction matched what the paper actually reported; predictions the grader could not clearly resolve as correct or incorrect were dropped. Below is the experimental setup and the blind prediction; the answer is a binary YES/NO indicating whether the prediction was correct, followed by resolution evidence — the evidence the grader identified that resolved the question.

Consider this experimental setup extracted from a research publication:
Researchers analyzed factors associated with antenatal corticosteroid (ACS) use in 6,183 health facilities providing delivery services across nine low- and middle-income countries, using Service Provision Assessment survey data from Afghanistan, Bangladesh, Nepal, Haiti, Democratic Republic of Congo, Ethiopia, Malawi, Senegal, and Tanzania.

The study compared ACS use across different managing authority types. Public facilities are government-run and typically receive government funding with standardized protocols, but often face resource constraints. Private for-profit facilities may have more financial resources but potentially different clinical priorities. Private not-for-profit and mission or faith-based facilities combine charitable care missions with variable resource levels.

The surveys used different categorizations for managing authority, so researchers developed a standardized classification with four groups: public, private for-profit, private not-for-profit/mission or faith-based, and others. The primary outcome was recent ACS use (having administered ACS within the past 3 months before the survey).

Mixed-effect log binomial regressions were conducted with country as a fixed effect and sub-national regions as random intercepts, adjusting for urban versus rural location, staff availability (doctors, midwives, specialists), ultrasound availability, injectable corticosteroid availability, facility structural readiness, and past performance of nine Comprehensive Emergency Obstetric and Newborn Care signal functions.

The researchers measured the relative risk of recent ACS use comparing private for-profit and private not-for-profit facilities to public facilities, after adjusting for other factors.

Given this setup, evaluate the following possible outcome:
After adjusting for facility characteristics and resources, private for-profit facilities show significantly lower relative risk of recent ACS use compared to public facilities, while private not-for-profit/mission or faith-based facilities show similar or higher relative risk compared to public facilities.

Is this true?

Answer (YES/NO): NO